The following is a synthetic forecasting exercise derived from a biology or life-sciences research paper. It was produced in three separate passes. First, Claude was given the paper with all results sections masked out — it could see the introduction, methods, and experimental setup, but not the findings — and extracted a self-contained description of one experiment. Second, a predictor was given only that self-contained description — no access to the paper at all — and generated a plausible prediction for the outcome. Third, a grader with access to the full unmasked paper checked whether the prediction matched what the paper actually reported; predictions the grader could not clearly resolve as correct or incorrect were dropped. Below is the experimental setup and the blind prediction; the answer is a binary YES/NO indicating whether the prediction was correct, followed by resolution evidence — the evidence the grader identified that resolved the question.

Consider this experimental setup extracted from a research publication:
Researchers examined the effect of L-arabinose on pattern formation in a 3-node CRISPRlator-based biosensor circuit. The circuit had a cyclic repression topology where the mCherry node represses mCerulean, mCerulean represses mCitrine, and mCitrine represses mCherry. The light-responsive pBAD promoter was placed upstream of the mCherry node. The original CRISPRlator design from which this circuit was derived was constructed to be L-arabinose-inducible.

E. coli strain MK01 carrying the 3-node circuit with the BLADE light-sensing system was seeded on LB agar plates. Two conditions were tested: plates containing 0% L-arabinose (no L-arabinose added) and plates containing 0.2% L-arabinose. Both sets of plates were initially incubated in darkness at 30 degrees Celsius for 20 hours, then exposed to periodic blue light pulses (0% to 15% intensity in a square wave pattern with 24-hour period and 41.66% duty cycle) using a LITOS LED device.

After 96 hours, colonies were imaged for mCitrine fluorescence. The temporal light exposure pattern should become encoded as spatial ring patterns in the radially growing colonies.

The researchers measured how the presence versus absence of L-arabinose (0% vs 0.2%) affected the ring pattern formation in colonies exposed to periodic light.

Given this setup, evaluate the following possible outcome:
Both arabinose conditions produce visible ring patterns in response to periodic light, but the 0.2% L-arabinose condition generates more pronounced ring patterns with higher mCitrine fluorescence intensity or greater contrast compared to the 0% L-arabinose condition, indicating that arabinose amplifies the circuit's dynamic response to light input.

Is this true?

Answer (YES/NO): NO